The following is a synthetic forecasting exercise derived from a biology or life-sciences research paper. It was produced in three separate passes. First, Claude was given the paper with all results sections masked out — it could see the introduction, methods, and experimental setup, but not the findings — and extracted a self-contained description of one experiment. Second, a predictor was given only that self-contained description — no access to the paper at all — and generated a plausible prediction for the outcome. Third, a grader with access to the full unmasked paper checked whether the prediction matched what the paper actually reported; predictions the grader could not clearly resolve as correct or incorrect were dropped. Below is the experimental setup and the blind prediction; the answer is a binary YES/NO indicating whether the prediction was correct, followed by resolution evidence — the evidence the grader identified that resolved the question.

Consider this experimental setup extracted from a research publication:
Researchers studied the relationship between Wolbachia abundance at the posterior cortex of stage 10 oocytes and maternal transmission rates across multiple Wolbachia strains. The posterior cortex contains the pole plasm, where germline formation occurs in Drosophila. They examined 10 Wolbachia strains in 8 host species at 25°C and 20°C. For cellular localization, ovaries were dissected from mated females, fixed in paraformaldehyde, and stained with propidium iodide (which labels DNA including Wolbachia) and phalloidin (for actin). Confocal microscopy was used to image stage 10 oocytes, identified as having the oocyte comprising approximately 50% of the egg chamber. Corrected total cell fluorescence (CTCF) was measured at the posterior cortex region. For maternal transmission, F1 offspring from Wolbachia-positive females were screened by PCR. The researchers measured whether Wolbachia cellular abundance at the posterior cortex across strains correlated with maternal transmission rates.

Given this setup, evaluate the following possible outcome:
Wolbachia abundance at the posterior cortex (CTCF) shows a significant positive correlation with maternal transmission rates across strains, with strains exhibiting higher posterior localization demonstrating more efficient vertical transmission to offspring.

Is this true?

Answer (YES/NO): NO